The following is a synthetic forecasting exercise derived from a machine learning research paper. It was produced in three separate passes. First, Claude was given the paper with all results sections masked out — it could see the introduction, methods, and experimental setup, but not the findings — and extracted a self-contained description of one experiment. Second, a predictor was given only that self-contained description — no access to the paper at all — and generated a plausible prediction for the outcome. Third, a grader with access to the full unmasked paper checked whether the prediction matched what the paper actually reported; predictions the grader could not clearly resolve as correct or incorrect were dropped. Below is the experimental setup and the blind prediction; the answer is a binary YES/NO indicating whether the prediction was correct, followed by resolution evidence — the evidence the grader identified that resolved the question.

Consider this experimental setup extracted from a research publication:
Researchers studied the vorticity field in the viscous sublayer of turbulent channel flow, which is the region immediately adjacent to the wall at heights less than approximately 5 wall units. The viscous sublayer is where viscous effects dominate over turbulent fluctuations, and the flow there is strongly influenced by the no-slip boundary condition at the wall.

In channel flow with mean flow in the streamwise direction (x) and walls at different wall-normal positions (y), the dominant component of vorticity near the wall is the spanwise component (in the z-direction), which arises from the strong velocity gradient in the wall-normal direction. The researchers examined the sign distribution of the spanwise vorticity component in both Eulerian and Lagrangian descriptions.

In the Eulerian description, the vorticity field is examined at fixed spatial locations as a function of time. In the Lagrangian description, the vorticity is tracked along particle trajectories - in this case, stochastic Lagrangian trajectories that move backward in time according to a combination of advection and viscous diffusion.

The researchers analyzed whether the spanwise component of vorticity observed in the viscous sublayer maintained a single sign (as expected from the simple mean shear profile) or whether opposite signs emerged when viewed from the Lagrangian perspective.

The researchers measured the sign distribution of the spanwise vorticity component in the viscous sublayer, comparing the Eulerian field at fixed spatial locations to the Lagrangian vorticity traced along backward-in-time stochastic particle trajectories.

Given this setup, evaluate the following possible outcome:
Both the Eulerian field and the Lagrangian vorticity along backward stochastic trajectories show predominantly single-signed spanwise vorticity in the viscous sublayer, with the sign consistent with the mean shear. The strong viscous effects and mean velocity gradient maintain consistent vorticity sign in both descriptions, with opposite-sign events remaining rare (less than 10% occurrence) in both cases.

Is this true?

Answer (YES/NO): NO